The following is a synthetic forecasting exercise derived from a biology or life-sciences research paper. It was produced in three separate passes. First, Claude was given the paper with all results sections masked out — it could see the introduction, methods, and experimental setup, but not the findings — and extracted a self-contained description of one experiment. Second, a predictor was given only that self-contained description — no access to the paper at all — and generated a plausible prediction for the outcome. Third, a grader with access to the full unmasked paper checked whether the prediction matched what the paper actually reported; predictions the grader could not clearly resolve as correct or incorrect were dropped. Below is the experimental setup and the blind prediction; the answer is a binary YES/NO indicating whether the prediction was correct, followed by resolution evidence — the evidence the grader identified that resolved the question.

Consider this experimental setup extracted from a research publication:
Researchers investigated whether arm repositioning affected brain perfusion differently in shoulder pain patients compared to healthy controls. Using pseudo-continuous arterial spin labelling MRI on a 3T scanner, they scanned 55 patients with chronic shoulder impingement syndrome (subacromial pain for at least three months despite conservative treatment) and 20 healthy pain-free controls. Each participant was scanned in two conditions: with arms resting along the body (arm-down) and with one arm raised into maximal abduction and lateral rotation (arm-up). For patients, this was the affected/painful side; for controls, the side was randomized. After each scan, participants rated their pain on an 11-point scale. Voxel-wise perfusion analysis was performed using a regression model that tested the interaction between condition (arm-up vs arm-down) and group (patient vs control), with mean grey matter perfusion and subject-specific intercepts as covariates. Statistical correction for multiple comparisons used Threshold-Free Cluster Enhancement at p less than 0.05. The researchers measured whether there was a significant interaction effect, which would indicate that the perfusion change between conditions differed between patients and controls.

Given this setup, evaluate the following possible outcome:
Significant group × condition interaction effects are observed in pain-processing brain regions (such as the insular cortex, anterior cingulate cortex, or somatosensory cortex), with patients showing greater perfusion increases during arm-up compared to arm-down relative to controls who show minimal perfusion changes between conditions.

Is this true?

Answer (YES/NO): NO